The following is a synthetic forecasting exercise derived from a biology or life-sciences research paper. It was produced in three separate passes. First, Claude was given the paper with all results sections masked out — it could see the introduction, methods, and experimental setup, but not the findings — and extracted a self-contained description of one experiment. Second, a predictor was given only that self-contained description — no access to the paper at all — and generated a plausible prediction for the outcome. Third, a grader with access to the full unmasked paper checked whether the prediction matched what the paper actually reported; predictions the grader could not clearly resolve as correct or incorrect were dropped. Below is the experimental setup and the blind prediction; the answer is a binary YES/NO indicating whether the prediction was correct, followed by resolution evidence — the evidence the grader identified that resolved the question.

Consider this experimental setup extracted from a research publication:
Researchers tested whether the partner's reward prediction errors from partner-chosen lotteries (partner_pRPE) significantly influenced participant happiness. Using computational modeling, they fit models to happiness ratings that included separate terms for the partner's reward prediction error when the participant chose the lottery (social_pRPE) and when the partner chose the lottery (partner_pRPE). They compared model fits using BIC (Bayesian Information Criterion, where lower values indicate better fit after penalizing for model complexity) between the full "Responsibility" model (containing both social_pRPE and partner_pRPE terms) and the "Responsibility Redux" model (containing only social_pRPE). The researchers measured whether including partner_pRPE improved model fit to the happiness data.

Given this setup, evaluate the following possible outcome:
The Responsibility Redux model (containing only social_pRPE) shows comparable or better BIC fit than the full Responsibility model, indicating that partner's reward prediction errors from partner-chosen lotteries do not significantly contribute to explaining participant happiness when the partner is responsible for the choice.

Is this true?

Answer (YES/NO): YES